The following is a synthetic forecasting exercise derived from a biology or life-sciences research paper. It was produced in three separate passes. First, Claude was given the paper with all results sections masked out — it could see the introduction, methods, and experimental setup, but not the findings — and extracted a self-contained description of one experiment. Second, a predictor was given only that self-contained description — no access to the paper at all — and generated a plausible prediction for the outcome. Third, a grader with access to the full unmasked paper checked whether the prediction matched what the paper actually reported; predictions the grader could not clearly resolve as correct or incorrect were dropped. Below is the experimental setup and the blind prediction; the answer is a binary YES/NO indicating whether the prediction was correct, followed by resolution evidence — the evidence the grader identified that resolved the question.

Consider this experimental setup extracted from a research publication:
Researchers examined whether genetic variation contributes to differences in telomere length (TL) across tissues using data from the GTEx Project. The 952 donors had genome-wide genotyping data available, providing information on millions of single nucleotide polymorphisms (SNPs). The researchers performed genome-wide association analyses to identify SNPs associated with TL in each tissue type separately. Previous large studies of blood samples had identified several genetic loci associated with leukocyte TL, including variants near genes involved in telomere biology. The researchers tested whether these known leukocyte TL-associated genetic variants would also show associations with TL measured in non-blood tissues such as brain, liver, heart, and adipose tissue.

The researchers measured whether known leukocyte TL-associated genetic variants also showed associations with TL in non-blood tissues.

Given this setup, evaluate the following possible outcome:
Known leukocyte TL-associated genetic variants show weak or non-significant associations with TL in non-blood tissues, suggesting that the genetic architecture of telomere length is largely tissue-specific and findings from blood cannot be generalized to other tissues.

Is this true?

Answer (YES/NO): NO